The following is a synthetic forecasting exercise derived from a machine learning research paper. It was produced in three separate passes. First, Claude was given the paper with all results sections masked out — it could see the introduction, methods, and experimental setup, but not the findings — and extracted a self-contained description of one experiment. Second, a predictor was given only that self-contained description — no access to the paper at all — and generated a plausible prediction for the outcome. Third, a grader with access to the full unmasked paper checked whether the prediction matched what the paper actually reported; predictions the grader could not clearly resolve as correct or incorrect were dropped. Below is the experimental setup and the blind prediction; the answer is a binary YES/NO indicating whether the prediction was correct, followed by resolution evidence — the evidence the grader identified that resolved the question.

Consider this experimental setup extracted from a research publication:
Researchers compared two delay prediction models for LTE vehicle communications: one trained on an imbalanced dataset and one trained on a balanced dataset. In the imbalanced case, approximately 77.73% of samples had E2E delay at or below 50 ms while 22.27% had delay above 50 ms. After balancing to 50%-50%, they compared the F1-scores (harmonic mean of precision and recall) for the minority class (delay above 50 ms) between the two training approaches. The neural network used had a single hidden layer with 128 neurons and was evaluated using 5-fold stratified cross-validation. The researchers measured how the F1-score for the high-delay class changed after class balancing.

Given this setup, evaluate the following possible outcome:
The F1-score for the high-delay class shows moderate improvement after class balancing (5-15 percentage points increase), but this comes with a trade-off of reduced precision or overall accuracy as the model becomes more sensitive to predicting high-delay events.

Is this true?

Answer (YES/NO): NO